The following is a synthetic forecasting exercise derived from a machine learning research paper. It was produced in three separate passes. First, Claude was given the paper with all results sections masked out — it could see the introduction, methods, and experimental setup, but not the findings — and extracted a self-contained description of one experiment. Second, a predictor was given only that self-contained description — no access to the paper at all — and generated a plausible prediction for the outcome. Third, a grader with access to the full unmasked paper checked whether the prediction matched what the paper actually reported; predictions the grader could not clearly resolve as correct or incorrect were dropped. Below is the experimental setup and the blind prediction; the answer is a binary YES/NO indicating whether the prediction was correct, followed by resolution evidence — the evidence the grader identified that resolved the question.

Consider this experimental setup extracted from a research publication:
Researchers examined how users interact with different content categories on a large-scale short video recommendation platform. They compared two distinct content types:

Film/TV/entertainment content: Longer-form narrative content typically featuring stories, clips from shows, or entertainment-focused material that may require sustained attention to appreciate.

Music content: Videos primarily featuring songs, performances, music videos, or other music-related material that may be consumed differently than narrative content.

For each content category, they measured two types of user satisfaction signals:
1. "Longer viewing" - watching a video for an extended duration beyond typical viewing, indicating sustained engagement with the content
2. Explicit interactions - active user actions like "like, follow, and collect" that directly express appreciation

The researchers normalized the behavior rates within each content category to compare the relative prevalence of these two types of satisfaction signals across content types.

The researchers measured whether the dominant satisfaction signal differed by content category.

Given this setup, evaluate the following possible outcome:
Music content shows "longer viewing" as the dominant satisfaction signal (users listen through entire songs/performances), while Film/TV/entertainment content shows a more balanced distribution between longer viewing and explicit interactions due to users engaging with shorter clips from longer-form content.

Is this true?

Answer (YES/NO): NO